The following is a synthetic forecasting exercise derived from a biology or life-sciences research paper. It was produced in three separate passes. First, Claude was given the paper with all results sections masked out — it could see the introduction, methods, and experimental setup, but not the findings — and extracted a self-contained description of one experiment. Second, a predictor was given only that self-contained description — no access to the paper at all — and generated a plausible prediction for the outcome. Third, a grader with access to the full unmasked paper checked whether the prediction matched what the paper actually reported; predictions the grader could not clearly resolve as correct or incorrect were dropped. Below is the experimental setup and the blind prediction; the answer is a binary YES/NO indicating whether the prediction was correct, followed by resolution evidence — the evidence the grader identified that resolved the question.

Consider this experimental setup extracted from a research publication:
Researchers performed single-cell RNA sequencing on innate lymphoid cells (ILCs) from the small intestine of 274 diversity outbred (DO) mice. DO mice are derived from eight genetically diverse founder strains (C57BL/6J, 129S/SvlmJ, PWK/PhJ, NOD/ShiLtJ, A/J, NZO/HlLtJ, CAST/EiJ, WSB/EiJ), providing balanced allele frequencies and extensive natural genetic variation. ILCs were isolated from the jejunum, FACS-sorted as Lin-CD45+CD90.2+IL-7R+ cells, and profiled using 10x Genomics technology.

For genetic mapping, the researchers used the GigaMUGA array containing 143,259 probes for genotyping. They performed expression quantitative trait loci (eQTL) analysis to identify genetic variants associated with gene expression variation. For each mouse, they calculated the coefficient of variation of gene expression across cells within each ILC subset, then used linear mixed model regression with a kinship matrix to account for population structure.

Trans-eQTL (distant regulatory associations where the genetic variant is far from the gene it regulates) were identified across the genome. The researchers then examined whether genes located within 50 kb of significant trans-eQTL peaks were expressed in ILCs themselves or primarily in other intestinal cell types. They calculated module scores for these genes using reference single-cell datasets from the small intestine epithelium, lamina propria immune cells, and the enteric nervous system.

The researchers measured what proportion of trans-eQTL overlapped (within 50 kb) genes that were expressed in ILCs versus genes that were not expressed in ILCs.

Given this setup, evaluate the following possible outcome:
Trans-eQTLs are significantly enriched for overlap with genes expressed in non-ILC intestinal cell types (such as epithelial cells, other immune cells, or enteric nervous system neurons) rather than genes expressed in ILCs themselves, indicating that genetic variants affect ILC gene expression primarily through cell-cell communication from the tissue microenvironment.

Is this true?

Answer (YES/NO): NO